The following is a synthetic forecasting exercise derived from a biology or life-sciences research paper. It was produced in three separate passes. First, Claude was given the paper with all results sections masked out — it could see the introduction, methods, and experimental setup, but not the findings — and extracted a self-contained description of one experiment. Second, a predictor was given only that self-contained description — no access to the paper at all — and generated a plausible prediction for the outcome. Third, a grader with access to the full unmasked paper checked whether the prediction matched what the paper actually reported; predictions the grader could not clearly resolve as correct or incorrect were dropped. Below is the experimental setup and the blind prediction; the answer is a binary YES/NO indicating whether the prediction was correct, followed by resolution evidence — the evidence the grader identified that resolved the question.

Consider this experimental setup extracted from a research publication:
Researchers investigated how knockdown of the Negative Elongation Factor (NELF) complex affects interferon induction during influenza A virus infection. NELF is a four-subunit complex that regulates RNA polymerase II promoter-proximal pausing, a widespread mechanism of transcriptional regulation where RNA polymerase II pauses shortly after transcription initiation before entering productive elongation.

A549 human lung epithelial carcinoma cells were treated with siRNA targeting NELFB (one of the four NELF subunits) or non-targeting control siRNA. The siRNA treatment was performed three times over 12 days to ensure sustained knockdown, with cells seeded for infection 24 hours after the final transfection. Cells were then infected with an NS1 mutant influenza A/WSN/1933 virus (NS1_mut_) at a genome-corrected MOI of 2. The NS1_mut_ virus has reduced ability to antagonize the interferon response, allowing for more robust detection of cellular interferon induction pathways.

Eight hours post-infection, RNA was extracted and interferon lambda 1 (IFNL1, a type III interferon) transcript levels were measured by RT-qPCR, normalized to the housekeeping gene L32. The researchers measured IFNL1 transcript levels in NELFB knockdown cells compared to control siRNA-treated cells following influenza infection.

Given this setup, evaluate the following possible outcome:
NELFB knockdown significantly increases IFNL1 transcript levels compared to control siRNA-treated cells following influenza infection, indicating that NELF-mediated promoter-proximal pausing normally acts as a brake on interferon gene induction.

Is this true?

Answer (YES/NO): NO